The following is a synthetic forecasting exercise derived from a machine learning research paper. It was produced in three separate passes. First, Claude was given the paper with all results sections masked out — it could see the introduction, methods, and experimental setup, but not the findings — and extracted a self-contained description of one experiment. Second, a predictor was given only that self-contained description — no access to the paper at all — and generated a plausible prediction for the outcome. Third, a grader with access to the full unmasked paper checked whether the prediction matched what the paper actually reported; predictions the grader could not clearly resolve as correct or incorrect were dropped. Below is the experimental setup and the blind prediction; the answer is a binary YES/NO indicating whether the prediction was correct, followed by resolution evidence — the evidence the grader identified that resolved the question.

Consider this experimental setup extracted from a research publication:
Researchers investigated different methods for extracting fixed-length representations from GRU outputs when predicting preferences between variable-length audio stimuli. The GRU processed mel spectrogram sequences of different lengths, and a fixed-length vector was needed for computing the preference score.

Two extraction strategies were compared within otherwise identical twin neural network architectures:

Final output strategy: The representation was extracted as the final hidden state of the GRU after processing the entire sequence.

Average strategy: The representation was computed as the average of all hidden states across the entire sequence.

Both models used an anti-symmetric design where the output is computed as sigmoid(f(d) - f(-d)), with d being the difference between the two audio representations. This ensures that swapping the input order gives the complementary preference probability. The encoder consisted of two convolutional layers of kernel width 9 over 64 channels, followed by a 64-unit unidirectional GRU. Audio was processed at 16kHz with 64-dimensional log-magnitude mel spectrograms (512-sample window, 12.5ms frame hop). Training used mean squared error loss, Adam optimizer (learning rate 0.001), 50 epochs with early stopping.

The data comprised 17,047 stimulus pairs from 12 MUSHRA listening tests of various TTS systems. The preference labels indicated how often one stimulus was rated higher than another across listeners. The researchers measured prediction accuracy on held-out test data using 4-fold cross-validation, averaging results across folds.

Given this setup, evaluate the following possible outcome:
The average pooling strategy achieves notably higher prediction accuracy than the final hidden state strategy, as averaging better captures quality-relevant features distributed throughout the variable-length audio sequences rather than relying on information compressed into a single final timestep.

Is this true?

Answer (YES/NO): YES